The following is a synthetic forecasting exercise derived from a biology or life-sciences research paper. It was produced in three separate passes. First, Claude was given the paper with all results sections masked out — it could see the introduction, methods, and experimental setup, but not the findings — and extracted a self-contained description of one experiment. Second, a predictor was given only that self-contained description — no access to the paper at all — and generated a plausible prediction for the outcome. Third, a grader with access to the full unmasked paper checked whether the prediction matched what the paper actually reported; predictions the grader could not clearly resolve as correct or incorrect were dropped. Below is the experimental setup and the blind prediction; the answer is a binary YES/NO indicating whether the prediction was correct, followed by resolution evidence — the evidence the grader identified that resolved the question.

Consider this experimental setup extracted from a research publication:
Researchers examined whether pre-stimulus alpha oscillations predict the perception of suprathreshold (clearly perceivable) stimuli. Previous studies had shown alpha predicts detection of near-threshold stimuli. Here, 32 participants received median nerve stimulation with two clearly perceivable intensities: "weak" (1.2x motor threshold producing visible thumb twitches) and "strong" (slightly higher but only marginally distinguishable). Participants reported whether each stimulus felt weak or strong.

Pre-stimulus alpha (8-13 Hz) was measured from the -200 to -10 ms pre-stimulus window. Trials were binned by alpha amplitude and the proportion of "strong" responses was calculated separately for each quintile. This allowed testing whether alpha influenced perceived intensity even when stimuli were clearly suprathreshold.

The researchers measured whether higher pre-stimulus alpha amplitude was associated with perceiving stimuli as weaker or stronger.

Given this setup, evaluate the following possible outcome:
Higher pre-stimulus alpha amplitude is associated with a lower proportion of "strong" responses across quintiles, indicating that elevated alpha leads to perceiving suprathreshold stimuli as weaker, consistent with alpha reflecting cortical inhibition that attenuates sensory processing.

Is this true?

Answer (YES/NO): YES